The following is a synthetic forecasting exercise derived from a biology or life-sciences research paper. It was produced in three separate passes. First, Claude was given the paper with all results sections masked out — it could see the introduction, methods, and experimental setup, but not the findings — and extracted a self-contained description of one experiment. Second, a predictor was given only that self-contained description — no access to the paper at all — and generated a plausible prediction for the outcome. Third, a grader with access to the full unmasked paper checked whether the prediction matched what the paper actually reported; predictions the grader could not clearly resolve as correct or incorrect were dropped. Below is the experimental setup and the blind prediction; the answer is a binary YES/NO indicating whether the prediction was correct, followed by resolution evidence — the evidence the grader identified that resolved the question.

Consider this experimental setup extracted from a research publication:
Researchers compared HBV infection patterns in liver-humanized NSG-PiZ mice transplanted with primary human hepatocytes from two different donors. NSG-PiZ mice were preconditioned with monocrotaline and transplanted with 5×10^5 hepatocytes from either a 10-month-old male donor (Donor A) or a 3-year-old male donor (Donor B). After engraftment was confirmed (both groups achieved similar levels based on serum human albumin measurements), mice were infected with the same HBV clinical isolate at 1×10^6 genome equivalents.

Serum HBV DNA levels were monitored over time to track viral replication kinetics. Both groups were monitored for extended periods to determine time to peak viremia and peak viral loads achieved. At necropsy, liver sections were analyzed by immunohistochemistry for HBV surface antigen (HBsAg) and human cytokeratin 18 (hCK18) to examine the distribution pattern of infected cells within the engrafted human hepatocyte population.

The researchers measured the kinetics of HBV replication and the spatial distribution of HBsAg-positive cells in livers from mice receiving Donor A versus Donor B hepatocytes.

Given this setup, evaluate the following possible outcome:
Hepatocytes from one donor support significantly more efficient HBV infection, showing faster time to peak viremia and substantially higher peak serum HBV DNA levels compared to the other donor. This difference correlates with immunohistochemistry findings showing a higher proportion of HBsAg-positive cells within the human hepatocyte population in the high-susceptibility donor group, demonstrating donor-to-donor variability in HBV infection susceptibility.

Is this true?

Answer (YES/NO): NO